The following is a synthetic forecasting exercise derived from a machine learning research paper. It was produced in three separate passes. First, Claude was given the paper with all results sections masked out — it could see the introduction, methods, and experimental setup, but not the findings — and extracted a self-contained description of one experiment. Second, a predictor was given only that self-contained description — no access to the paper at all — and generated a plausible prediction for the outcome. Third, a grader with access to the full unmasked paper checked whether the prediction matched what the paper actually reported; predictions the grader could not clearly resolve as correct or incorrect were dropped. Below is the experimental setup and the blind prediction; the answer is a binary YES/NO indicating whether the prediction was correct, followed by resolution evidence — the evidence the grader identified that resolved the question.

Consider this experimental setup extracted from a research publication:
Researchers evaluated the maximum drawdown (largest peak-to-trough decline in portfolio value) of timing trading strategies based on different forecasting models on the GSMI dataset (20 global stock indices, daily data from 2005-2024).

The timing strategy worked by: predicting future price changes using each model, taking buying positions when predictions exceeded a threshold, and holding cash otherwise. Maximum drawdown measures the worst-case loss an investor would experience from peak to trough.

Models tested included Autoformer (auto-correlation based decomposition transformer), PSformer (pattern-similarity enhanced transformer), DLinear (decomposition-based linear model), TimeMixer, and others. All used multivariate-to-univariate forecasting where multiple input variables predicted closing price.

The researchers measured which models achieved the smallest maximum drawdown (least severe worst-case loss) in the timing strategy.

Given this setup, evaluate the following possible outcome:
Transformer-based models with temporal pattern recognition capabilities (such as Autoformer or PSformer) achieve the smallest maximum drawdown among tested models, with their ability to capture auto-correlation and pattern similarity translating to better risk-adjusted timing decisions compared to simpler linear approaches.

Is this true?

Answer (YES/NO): YES